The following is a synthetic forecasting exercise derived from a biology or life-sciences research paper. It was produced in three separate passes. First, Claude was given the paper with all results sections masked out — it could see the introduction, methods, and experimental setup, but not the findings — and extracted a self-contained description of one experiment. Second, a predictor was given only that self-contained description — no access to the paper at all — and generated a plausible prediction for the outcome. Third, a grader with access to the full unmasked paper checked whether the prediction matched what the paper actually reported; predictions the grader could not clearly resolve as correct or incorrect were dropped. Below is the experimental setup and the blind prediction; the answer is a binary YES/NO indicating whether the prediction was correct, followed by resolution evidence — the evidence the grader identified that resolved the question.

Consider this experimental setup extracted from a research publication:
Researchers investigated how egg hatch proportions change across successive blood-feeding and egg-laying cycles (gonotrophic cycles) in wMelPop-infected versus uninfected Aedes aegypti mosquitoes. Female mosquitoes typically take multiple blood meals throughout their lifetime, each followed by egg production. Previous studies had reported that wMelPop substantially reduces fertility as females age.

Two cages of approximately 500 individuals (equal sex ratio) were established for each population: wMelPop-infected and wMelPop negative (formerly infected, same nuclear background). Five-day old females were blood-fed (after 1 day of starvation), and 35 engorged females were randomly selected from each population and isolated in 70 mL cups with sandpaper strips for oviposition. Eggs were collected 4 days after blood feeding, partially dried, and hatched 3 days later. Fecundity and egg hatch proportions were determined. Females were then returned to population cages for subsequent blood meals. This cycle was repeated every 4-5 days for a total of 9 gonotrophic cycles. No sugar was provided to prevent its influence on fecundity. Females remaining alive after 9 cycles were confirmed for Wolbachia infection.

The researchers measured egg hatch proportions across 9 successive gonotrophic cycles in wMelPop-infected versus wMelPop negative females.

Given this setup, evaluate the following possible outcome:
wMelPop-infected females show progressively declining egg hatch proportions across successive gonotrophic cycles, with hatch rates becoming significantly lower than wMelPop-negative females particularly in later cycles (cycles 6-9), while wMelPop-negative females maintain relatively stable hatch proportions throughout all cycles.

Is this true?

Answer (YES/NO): NO